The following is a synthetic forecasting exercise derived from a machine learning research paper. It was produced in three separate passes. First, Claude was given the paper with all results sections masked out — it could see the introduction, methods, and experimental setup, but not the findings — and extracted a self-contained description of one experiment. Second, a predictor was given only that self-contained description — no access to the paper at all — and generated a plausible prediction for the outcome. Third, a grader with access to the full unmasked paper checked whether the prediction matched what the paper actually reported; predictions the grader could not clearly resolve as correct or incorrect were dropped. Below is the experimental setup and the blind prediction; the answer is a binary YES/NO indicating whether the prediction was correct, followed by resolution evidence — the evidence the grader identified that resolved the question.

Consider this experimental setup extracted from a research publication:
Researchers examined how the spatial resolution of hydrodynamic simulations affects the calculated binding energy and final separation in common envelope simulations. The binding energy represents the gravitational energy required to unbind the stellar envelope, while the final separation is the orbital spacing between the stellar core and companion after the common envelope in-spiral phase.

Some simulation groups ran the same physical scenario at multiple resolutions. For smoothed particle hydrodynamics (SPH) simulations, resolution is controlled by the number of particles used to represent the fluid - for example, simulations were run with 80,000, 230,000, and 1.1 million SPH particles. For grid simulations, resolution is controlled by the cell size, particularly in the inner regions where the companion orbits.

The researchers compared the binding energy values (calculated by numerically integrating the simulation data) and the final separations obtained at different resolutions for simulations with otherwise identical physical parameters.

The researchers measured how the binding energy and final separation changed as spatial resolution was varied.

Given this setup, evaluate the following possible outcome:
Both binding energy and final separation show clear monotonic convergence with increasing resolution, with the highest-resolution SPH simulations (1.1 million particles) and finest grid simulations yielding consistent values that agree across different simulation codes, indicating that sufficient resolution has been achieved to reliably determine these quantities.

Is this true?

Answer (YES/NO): NO